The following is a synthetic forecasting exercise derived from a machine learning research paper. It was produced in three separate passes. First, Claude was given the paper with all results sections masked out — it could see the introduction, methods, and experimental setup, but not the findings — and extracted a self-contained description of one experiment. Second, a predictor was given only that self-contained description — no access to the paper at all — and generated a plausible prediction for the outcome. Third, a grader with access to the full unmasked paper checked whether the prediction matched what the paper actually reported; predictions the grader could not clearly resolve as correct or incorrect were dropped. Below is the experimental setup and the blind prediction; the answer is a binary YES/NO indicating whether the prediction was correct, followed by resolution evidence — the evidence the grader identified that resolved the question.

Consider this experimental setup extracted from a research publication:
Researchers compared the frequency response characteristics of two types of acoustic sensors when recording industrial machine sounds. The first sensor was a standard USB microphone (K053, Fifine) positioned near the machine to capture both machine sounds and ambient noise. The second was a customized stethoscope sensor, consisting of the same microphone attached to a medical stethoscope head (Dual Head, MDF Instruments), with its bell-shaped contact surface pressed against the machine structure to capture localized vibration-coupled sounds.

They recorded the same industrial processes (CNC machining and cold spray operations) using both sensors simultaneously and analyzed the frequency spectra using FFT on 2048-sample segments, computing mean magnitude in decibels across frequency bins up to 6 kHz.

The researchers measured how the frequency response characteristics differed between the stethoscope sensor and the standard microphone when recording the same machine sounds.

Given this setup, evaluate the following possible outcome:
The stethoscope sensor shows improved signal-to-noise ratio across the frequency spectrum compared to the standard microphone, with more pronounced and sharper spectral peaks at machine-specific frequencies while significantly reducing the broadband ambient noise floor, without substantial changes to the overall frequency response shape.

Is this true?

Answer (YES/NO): NO